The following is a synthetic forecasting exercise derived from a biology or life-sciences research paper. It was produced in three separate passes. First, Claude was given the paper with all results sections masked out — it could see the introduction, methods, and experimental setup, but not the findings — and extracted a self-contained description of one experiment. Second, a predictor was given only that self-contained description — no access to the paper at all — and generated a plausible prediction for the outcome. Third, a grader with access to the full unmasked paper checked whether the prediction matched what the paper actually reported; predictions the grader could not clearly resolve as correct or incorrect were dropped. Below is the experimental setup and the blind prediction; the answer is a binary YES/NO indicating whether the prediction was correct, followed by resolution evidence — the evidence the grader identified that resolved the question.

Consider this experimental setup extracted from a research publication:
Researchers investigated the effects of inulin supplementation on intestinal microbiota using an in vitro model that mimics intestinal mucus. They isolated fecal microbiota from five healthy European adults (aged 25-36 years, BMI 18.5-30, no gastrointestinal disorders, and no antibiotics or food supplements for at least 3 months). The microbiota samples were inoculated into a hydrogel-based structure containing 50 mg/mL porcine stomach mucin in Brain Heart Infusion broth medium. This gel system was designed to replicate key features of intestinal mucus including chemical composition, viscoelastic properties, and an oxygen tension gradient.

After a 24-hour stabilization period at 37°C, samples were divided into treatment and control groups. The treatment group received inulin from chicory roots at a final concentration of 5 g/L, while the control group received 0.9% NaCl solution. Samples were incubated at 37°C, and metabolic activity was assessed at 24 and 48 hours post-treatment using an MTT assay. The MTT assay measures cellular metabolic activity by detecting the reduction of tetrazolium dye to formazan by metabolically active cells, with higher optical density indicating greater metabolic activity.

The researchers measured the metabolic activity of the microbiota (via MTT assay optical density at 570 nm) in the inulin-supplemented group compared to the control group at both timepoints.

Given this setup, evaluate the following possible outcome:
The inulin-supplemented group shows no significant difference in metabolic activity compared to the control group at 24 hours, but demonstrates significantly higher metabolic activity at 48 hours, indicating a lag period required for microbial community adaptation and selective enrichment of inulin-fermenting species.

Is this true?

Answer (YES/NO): YES